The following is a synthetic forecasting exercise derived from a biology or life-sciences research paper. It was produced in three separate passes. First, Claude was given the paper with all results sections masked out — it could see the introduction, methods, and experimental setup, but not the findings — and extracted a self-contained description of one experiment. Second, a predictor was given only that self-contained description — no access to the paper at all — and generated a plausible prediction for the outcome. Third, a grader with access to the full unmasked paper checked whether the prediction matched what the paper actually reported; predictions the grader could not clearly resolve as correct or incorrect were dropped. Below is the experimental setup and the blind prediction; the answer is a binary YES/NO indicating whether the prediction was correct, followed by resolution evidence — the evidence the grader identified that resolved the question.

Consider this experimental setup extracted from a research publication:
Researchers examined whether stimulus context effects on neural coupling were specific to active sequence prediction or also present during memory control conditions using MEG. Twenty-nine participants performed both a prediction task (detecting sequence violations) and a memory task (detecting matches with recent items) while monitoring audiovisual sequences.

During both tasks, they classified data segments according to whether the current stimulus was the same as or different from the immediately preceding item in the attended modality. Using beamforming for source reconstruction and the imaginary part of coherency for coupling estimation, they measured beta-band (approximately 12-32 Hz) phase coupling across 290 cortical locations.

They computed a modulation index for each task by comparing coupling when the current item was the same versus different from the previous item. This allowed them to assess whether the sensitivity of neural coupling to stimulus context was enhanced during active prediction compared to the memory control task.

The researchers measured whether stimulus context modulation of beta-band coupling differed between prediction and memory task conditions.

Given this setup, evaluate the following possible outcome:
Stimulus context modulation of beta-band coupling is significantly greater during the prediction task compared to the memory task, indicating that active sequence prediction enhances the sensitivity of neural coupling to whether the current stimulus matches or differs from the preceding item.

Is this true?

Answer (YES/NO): NO